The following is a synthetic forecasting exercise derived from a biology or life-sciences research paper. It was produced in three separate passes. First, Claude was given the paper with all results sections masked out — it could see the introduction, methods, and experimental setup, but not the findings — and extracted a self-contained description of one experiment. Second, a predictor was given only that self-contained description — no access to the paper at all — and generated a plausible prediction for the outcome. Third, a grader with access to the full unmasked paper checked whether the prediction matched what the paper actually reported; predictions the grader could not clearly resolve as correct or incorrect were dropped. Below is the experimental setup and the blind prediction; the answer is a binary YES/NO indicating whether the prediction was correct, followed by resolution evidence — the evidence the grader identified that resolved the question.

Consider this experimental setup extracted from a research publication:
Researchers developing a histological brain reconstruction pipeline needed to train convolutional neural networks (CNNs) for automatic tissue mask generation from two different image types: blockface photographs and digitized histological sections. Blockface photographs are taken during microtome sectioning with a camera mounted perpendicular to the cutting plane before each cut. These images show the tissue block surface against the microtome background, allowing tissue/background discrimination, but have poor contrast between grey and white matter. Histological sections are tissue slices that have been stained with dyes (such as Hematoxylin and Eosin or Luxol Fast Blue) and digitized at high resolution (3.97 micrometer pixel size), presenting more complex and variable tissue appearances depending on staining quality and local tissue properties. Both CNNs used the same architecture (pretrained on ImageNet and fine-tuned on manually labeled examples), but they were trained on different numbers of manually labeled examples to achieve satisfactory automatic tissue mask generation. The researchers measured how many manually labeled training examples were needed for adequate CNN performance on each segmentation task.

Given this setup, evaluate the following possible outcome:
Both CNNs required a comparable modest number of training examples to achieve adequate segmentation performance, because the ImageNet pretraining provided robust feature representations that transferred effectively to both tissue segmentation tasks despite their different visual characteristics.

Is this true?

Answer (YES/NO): NO